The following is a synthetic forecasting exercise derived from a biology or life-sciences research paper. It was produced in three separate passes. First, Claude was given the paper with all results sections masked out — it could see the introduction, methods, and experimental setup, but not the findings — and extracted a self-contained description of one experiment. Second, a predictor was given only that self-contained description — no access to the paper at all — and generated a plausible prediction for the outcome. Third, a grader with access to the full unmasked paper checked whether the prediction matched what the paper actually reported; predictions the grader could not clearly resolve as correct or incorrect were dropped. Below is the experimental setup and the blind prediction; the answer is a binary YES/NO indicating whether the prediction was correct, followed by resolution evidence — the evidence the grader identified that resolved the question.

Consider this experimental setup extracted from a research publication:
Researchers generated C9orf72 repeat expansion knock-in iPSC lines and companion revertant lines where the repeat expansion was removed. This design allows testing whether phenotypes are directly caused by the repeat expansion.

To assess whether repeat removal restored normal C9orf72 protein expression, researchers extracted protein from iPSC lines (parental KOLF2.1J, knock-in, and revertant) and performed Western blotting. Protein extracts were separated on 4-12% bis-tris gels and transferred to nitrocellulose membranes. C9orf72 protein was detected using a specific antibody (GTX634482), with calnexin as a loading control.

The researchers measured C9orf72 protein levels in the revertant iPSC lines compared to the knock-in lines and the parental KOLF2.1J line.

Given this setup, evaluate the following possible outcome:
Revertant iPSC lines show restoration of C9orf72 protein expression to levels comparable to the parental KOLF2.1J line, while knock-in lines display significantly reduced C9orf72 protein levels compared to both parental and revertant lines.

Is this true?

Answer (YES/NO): YES